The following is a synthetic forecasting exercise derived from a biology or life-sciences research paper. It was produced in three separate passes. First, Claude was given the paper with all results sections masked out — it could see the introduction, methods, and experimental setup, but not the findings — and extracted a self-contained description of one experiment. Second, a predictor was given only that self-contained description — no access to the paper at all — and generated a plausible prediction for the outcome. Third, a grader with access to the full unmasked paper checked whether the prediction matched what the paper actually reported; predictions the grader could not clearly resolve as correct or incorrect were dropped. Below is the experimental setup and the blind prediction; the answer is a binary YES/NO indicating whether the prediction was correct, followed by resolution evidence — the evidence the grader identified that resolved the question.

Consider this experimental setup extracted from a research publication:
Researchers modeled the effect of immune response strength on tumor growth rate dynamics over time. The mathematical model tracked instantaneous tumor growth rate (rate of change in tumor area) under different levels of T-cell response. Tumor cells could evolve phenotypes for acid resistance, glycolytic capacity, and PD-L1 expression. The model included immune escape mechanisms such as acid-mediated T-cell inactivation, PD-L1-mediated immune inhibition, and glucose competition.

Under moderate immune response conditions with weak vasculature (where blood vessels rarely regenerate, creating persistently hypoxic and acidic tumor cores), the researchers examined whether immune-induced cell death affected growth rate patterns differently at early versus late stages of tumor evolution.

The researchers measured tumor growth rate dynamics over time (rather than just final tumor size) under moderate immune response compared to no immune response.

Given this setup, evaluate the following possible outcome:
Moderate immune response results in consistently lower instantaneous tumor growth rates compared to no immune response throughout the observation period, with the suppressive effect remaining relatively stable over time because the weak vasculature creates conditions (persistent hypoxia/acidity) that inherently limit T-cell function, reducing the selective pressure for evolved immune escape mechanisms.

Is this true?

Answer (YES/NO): YES